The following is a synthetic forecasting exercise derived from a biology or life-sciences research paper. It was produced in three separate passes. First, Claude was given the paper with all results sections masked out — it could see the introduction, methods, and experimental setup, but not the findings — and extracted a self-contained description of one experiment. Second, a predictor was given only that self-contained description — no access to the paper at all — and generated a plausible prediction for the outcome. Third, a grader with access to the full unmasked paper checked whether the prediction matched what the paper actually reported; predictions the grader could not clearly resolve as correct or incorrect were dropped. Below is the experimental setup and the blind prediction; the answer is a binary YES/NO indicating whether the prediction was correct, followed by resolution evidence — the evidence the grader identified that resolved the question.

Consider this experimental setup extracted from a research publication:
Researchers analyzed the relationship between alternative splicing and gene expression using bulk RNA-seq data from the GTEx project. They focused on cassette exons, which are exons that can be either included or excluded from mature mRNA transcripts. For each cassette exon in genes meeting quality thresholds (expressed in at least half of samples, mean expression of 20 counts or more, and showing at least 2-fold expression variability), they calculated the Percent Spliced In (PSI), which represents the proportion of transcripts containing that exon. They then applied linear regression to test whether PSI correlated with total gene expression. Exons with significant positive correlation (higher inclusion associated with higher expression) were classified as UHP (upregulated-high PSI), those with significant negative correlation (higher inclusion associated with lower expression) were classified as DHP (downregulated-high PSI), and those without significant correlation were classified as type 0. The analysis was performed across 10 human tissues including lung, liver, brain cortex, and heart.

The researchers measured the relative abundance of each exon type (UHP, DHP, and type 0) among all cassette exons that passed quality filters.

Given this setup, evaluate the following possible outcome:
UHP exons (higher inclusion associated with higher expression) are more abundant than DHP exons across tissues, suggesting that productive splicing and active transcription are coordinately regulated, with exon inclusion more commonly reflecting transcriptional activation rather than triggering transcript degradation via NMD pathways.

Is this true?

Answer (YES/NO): YES